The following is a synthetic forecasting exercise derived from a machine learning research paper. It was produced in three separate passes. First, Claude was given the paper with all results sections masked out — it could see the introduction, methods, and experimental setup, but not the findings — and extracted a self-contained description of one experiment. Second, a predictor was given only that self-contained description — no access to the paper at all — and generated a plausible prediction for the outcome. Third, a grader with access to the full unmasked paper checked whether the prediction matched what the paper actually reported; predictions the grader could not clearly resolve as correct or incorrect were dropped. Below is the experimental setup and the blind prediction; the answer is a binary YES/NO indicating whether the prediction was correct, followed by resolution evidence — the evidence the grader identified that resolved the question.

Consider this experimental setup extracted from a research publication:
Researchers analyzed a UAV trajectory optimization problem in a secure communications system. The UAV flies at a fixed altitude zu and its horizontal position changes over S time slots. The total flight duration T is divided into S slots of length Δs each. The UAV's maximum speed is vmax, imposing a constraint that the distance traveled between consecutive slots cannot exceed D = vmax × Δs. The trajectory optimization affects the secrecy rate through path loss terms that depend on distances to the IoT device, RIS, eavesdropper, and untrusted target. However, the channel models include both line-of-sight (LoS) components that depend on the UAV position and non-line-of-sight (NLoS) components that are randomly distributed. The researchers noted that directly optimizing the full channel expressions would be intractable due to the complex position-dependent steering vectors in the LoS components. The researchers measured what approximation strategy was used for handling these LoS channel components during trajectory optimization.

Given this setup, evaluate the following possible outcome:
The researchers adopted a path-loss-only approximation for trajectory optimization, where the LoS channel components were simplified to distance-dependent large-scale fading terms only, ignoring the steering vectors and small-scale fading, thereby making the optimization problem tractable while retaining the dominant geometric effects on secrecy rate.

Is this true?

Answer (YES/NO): NO